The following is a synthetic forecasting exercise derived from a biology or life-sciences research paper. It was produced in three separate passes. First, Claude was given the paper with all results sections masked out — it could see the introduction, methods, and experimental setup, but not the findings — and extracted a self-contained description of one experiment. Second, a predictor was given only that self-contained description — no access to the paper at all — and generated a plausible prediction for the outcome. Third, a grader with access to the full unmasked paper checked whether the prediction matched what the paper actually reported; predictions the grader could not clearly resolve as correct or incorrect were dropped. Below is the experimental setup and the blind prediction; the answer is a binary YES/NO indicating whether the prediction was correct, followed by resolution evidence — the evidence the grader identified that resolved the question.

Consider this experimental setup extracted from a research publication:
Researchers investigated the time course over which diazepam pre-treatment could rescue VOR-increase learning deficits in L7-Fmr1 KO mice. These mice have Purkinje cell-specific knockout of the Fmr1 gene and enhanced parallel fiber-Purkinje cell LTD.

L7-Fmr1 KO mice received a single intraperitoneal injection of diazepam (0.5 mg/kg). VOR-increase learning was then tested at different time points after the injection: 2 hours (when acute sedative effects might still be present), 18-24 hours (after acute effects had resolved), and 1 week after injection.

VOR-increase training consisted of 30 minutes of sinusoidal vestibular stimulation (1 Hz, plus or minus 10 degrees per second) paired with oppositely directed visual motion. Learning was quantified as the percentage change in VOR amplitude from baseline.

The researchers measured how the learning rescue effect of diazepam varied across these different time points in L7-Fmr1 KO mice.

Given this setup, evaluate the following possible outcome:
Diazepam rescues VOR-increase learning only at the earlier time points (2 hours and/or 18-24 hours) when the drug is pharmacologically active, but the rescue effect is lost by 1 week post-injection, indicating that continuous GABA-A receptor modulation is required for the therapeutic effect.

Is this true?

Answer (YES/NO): NO